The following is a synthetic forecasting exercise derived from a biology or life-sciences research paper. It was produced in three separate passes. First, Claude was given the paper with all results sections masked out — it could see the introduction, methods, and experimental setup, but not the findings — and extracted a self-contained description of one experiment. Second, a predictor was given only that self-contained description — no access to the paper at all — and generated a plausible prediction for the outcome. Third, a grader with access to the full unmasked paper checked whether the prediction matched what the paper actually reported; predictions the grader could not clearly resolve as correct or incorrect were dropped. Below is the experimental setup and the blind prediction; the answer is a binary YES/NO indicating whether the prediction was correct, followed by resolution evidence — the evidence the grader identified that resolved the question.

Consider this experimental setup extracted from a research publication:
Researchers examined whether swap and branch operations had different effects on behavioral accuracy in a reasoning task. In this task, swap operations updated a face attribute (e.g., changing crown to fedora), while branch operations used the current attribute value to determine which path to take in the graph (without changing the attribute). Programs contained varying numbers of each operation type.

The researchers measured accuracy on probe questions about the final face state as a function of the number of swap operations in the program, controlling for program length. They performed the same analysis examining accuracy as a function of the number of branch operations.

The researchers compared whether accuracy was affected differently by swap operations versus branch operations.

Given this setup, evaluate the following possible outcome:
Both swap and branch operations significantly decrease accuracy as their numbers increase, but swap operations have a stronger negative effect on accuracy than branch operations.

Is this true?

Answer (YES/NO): NO